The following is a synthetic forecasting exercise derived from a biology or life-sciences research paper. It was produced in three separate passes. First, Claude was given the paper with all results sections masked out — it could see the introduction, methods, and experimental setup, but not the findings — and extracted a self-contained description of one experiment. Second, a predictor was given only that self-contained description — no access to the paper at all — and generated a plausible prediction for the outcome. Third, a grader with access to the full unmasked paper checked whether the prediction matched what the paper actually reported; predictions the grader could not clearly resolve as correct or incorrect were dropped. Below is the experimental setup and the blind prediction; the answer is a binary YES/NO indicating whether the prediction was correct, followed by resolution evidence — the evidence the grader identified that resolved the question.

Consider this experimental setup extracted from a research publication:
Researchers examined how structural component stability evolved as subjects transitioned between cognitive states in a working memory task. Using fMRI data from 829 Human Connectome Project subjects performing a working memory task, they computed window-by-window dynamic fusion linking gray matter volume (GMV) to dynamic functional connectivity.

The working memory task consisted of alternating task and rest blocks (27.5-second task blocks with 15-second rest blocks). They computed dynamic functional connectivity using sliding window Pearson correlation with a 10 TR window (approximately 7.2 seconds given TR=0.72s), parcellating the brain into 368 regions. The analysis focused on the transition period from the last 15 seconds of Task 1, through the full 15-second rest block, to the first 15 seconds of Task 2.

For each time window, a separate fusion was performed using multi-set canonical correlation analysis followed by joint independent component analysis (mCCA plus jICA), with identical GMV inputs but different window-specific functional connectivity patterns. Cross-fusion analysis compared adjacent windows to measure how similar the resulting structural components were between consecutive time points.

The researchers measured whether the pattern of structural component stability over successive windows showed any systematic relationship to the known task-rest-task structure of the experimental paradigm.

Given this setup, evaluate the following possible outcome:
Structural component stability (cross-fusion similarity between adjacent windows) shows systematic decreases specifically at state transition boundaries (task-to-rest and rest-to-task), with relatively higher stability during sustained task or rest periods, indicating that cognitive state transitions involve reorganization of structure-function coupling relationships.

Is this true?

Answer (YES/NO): NO